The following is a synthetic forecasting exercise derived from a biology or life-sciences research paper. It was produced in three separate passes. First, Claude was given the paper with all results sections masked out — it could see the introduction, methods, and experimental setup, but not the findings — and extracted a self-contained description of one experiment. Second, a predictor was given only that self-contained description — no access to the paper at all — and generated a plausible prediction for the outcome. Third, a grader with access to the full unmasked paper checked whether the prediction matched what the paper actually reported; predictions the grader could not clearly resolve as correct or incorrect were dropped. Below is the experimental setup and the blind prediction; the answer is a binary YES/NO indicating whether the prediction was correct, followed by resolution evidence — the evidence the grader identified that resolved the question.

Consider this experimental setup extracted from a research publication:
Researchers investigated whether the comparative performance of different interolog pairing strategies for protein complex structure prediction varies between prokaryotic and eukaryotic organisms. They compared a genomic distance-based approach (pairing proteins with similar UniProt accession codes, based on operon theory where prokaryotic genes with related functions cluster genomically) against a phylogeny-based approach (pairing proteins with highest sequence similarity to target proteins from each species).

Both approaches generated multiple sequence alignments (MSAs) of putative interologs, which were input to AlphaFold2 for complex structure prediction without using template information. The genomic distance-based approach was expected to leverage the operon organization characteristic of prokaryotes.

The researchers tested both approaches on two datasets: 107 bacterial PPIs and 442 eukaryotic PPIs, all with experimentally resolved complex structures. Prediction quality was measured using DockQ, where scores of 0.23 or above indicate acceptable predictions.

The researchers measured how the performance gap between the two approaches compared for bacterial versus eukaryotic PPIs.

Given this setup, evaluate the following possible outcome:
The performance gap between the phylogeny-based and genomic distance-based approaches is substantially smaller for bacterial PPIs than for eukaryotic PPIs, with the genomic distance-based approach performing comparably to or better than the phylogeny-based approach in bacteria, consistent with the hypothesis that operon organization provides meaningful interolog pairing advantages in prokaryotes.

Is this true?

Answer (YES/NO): NO